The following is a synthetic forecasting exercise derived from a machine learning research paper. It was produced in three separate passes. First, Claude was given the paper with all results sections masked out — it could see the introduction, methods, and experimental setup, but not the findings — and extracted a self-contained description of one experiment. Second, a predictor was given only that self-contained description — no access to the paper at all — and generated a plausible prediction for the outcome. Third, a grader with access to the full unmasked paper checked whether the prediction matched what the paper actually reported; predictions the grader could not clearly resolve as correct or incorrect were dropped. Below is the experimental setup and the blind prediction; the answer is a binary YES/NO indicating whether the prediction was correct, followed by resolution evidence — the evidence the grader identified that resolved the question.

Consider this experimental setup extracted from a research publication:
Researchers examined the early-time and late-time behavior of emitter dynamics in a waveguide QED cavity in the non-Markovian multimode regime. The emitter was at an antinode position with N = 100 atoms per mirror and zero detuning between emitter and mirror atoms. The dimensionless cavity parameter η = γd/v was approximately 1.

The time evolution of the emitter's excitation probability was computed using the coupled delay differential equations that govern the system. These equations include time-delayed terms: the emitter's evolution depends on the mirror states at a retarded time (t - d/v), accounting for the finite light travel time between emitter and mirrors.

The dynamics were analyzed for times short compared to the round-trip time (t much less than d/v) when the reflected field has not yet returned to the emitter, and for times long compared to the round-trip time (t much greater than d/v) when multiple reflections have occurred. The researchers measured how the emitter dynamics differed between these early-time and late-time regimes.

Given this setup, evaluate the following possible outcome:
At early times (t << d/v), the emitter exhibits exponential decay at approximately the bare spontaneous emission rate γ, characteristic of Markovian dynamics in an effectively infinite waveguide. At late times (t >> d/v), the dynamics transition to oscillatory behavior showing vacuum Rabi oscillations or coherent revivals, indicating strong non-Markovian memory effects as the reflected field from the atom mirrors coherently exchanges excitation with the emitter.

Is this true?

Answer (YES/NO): YES